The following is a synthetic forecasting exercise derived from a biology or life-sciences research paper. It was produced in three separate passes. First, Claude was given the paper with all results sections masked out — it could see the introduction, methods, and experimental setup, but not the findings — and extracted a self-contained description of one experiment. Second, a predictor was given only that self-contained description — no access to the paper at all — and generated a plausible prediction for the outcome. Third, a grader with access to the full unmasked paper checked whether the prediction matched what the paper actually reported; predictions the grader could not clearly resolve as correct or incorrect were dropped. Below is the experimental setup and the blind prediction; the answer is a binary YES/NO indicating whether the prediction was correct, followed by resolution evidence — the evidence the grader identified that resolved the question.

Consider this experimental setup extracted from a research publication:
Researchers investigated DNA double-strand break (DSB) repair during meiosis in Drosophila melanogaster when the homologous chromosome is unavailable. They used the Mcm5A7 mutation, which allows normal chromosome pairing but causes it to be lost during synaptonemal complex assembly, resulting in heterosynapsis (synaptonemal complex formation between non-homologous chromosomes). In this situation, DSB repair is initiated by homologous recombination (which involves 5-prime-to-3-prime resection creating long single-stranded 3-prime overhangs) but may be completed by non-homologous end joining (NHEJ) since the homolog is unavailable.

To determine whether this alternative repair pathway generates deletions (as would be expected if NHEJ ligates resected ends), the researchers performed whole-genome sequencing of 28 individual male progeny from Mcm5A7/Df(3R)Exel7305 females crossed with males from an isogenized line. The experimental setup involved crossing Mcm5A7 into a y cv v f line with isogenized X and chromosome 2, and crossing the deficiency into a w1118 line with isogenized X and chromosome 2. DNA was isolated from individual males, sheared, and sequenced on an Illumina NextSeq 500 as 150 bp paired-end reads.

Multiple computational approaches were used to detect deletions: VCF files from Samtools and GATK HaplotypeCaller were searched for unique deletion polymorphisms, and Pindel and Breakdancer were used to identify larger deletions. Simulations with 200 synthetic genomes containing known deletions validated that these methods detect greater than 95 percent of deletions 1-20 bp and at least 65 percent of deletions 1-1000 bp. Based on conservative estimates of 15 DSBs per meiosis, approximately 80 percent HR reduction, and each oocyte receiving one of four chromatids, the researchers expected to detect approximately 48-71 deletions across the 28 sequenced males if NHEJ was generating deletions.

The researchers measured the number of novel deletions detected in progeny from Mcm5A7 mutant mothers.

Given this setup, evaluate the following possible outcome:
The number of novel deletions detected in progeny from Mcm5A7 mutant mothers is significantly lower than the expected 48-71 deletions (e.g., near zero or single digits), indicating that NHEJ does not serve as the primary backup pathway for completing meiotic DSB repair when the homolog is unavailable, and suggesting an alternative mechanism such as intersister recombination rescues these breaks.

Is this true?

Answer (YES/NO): NO